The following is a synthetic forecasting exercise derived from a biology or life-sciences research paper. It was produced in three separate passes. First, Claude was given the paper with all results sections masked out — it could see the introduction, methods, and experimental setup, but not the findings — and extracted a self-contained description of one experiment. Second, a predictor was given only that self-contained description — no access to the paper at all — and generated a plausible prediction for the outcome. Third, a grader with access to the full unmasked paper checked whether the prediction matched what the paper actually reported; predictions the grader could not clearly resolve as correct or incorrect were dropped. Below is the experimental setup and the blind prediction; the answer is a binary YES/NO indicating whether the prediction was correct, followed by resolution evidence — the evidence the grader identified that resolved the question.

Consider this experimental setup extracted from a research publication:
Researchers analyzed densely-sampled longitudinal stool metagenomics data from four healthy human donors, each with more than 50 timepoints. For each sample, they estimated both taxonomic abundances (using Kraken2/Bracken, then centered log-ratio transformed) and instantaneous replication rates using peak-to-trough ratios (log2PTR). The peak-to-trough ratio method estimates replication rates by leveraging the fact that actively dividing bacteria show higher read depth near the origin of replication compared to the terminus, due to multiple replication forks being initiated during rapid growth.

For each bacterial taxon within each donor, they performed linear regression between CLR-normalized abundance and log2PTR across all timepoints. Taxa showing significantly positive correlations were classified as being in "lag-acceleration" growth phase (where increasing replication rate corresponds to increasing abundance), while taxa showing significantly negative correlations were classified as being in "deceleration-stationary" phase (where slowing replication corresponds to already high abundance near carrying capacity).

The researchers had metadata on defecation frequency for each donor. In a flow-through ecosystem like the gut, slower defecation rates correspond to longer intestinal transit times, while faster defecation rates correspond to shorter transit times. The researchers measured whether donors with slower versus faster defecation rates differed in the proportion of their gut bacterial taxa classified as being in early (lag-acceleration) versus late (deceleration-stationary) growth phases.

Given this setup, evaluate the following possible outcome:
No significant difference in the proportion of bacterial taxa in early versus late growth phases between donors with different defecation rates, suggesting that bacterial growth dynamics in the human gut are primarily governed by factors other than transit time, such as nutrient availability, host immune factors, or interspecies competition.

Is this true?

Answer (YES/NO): NO